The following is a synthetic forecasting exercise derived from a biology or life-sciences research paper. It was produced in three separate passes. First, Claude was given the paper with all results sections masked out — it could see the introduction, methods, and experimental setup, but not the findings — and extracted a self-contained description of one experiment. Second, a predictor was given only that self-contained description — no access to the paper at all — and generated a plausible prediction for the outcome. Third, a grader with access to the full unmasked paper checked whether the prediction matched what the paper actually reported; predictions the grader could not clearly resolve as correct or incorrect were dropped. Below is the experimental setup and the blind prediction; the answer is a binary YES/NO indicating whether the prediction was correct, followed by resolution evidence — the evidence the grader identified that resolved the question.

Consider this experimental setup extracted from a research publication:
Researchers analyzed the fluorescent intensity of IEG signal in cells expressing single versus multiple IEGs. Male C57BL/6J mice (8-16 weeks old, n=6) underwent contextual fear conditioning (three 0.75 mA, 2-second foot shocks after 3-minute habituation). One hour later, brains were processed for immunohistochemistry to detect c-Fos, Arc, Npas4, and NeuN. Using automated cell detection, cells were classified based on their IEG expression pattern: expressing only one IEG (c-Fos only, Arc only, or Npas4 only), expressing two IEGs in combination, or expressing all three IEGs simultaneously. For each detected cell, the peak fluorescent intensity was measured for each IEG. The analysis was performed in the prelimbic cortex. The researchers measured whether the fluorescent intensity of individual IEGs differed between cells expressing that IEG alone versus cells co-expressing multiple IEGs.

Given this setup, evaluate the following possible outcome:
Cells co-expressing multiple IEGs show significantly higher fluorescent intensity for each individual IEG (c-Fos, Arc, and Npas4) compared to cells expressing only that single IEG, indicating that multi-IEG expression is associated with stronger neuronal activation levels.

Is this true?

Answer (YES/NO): NO